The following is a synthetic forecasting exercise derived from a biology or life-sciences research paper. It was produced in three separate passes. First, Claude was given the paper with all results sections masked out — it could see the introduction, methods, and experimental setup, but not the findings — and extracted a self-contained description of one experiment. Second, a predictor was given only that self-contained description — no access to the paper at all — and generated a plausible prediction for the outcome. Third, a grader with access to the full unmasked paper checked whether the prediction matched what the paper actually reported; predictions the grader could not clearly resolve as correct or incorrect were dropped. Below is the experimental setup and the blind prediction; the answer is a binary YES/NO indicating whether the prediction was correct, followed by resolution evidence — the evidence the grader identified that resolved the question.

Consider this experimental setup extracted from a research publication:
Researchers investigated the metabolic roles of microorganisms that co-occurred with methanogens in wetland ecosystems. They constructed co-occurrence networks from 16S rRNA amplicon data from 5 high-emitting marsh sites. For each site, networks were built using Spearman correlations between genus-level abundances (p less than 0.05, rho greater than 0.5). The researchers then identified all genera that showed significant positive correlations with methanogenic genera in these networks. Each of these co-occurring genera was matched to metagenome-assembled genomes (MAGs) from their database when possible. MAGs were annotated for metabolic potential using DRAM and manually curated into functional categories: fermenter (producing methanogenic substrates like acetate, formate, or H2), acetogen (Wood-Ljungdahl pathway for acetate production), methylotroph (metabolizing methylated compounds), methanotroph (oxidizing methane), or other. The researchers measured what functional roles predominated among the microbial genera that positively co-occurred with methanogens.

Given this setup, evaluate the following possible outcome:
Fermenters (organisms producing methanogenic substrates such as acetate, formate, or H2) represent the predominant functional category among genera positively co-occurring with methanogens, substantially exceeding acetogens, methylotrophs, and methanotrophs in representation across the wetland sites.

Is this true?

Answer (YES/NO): NO